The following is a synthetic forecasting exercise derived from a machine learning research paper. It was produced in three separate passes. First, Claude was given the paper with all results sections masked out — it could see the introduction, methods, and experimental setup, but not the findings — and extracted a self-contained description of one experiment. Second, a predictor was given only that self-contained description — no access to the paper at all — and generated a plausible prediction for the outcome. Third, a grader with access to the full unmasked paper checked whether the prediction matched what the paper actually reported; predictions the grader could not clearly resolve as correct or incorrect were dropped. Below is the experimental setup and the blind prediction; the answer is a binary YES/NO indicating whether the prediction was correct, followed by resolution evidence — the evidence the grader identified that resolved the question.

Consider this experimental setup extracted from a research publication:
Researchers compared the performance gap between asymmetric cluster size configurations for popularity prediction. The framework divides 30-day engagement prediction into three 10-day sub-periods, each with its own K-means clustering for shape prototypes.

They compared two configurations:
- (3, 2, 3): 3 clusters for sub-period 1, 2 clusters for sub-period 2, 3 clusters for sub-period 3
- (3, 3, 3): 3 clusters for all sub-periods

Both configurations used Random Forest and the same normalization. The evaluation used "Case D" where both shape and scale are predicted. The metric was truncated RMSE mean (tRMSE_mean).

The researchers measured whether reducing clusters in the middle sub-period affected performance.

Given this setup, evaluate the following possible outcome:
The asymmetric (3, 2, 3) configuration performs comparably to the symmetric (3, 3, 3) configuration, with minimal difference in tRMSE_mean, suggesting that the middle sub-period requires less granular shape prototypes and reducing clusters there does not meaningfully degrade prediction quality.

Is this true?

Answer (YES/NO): YES